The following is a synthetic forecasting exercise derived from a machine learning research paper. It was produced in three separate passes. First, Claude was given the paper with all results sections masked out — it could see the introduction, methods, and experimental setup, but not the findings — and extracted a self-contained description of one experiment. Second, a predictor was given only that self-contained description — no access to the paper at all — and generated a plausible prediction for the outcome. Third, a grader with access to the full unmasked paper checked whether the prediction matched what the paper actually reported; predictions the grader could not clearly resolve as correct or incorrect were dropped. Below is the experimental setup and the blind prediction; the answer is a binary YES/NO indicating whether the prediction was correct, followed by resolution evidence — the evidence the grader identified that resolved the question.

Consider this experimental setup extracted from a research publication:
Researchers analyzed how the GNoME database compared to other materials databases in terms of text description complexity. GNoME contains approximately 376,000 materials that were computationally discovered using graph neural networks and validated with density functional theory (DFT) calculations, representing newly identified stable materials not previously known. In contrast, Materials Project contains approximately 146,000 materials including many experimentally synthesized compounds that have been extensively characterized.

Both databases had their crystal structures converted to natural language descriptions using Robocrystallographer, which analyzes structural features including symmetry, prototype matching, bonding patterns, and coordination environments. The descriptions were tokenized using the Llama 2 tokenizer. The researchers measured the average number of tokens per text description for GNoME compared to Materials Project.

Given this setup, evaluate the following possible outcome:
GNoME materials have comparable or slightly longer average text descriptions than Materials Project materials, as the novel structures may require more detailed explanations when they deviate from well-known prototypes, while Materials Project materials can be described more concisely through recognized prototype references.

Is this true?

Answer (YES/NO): YES